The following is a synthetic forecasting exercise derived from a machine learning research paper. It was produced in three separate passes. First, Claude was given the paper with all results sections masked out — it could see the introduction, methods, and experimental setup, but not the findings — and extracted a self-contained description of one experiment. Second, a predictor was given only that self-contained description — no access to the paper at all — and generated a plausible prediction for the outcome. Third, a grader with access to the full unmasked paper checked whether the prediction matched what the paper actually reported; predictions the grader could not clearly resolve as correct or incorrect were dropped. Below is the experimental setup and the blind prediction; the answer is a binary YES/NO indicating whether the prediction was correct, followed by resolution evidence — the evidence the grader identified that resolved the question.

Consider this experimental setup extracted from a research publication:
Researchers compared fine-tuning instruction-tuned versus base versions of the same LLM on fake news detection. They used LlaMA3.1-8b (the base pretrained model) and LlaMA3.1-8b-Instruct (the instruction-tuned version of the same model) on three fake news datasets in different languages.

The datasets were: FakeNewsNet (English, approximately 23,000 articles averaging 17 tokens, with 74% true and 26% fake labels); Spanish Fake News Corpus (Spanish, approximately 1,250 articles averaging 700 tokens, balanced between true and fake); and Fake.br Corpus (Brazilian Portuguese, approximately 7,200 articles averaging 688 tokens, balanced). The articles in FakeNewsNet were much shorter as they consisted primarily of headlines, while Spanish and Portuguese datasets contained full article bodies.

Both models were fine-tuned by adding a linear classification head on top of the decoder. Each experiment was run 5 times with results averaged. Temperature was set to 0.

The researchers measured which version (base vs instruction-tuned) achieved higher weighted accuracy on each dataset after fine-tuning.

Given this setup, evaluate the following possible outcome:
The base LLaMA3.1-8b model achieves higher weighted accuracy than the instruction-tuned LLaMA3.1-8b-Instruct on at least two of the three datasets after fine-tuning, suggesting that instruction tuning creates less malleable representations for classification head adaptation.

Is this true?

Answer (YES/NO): NO